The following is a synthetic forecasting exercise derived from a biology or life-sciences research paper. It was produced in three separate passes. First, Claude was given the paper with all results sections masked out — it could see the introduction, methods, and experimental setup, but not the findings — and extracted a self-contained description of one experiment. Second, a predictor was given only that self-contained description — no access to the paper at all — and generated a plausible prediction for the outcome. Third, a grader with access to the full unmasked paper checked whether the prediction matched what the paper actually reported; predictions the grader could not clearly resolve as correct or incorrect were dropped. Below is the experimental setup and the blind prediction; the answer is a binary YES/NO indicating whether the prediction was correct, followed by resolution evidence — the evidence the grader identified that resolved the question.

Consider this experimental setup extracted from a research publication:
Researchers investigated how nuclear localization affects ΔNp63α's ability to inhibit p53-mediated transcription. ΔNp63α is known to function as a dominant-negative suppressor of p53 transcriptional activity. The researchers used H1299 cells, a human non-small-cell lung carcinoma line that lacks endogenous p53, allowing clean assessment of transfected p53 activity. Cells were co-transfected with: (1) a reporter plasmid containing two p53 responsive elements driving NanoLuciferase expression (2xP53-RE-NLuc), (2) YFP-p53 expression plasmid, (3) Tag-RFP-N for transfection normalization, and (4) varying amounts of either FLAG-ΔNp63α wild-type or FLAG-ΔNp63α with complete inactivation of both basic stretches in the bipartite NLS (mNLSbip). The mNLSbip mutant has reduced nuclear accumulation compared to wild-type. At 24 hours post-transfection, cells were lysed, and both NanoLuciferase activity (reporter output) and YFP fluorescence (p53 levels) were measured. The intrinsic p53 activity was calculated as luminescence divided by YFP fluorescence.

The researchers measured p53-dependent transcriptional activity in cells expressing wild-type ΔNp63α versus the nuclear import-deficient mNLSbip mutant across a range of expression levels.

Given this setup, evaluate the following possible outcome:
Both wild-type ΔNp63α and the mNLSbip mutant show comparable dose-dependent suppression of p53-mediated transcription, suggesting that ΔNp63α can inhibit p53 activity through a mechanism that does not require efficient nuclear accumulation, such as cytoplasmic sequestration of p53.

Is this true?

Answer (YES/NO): NO